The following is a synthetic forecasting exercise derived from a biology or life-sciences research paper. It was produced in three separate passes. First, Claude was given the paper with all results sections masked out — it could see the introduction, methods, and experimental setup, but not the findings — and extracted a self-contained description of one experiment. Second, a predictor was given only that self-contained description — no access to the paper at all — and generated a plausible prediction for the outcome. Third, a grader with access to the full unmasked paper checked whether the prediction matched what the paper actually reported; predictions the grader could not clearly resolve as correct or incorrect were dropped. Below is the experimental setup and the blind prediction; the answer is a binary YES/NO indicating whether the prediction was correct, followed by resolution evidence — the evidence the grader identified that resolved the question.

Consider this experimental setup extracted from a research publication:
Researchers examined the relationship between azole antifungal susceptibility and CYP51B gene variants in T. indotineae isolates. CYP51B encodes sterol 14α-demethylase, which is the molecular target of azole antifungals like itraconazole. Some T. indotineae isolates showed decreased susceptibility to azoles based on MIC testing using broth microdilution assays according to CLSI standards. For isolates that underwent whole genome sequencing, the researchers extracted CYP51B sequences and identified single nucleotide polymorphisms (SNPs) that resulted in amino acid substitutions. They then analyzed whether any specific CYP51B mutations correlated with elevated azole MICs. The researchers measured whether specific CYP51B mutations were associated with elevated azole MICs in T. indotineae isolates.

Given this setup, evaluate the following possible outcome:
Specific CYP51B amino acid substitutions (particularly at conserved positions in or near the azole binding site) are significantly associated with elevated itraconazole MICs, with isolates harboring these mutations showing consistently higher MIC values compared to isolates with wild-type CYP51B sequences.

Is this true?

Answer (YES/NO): NO